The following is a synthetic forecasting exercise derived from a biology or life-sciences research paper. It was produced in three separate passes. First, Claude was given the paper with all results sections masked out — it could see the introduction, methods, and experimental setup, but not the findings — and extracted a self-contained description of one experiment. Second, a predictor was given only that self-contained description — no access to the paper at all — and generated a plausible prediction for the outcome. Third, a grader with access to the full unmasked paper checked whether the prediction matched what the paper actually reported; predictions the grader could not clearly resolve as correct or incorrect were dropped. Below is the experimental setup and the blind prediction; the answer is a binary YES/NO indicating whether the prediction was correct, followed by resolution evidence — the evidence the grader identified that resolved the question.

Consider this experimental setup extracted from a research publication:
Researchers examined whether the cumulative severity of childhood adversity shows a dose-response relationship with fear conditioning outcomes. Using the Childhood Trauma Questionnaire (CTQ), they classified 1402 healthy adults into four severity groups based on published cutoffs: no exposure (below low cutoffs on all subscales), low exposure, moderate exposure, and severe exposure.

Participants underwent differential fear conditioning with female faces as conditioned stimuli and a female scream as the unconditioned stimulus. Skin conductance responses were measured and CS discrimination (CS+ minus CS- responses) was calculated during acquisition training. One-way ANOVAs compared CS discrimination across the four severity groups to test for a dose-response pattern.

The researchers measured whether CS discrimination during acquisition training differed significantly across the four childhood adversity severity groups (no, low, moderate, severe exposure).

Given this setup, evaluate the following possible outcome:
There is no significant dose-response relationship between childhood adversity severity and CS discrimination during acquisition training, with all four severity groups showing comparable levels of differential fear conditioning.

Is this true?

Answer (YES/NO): YES